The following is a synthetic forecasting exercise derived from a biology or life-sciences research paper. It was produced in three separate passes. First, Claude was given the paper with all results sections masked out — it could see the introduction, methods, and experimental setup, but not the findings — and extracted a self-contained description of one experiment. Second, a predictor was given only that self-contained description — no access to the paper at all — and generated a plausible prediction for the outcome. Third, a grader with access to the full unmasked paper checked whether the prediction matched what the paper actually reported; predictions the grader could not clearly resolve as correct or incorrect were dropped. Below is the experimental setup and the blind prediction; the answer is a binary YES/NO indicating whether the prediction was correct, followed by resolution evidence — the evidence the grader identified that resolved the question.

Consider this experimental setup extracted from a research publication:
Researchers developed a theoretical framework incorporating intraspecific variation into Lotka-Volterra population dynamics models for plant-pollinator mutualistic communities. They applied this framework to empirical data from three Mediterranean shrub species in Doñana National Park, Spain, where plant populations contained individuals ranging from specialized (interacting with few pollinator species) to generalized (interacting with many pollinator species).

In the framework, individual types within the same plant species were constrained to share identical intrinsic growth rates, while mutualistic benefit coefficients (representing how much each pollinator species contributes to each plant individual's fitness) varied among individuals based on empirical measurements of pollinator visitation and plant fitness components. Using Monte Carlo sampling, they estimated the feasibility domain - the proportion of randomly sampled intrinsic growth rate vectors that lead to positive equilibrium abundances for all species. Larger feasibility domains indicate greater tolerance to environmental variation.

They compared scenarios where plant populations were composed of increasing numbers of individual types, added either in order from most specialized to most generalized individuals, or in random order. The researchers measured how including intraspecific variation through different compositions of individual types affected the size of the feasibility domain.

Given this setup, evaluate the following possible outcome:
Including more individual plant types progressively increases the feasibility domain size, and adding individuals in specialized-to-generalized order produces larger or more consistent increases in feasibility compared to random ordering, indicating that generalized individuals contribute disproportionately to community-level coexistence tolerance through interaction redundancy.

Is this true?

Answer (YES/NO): NO